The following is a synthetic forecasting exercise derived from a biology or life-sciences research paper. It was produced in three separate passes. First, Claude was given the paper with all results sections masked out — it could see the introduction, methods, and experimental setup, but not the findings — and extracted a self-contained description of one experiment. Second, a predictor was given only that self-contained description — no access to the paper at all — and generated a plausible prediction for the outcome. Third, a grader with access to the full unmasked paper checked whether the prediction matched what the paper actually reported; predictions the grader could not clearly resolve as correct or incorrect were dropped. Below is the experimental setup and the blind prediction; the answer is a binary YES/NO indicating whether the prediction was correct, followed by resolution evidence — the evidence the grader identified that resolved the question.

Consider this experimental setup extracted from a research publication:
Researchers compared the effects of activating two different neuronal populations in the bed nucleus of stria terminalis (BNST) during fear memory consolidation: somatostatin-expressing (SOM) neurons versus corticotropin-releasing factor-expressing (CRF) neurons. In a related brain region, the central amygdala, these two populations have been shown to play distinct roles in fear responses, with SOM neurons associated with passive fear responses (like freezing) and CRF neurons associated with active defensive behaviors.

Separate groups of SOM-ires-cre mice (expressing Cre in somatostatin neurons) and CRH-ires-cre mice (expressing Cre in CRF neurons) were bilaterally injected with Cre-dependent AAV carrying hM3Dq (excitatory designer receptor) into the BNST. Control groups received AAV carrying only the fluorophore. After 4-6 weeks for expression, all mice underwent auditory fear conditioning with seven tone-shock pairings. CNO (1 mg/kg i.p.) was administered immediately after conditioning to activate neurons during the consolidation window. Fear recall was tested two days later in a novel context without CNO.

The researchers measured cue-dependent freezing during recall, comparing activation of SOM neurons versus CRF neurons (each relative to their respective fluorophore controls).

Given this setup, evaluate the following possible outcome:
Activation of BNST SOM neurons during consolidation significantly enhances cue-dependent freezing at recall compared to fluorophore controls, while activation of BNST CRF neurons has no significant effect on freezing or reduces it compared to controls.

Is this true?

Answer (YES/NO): YES